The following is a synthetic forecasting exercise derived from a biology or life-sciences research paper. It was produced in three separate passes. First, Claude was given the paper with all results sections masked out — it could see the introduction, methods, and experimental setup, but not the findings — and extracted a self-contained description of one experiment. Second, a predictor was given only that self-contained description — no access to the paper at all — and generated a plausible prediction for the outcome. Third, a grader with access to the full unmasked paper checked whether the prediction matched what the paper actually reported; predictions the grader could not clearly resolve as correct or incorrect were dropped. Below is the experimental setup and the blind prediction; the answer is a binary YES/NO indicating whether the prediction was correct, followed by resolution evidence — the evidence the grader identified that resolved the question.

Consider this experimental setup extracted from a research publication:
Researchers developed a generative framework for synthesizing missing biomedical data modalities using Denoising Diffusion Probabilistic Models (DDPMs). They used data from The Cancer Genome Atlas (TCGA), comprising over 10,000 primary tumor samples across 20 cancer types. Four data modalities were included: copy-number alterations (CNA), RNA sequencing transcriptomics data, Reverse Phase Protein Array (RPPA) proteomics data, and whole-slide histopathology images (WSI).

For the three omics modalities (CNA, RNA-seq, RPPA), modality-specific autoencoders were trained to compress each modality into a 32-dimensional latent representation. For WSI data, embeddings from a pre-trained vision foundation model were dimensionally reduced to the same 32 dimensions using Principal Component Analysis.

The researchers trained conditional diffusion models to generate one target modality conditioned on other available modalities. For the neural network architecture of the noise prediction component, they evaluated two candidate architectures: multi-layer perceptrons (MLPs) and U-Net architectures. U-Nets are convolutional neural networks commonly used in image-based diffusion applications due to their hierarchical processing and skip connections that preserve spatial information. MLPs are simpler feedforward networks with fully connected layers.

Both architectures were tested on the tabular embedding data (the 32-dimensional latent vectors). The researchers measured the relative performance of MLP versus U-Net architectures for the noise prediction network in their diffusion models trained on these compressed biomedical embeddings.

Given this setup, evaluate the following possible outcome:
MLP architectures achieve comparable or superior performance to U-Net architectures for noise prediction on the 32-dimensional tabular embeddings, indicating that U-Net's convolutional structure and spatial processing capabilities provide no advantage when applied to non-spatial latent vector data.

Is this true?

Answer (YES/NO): YES